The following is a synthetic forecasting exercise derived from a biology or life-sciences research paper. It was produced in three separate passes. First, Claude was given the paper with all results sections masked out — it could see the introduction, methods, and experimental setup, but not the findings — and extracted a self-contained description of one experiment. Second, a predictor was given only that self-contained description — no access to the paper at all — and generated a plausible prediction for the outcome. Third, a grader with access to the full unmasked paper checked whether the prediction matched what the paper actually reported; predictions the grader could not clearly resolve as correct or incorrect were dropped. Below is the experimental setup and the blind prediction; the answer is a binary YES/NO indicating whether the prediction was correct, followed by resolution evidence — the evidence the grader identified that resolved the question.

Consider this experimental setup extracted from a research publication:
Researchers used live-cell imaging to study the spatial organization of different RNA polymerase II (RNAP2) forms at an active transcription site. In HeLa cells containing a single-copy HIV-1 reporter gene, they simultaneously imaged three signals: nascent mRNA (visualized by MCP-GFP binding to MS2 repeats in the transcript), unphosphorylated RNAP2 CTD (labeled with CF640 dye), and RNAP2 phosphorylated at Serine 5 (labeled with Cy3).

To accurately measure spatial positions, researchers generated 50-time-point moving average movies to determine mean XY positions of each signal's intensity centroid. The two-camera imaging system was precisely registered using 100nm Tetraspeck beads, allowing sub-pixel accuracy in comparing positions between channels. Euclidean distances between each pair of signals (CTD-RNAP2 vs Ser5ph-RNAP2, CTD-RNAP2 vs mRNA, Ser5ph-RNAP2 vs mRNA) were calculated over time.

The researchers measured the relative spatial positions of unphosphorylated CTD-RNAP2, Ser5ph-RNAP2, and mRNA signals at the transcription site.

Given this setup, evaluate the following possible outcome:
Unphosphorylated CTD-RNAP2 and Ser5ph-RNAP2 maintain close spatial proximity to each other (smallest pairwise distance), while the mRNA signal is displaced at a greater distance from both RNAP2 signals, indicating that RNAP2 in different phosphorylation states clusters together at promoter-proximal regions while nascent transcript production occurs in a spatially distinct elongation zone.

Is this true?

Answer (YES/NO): YES